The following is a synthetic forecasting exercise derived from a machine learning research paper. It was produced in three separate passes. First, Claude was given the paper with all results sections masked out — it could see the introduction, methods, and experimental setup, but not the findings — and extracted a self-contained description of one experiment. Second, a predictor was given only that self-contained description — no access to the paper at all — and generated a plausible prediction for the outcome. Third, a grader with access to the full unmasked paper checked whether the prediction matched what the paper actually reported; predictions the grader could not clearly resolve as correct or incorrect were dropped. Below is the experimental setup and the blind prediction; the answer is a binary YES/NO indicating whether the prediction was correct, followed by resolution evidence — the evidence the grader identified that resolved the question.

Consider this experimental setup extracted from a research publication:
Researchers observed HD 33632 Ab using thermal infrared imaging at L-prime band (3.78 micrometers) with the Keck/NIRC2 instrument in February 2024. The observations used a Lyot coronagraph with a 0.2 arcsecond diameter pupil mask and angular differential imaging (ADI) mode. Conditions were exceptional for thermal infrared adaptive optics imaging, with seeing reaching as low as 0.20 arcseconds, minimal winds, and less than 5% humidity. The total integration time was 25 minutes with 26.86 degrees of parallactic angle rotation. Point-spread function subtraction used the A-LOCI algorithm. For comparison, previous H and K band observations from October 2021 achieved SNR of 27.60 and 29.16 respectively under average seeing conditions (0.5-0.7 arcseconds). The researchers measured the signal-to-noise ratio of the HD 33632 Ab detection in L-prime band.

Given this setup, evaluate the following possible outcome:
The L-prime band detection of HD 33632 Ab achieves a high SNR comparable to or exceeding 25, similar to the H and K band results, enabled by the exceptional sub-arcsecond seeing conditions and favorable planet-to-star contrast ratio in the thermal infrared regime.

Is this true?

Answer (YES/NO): YES